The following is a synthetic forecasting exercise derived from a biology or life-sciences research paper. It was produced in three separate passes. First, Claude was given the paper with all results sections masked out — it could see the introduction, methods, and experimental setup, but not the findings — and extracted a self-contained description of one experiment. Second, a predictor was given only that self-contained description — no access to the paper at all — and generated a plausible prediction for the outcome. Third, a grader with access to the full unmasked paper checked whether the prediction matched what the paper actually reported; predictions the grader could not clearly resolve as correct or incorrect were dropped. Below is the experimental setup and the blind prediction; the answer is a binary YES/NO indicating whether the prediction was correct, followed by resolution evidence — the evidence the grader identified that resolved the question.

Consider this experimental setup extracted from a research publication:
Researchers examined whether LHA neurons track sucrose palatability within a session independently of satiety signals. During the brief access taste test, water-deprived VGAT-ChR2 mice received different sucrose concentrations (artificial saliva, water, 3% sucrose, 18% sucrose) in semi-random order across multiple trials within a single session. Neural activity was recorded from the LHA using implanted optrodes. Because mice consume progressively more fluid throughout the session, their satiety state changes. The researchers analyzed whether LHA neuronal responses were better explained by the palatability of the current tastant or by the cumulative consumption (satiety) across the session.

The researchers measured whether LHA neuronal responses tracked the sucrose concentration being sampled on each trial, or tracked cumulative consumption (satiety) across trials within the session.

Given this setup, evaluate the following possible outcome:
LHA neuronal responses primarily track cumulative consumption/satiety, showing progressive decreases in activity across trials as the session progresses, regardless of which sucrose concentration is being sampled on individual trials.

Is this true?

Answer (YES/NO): NO